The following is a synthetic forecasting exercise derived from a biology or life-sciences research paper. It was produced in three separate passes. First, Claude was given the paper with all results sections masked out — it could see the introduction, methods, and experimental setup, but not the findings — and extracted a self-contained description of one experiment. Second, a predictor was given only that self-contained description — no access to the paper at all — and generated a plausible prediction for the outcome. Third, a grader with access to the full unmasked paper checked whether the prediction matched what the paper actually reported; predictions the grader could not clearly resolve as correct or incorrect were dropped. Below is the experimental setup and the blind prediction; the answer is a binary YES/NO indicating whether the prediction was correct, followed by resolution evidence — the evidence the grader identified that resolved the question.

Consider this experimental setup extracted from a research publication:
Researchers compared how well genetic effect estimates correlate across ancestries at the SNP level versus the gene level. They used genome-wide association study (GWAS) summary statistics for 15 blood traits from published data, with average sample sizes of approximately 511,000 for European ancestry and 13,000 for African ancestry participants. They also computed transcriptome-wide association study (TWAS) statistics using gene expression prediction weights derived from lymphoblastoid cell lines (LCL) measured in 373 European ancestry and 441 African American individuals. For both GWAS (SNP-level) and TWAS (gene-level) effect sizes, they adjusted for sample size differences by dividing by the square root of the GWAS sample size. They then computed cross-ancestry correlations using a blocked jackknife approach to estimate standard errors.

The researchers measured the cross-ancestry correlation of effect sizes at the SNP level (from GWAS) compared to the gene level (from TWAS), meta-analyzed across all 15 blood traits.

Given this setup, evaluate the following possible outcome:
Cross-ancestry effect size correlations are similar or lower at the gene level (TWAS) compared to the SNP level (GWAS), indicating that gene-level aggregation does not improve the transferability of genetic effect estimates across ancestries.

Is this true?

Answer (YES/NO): NO